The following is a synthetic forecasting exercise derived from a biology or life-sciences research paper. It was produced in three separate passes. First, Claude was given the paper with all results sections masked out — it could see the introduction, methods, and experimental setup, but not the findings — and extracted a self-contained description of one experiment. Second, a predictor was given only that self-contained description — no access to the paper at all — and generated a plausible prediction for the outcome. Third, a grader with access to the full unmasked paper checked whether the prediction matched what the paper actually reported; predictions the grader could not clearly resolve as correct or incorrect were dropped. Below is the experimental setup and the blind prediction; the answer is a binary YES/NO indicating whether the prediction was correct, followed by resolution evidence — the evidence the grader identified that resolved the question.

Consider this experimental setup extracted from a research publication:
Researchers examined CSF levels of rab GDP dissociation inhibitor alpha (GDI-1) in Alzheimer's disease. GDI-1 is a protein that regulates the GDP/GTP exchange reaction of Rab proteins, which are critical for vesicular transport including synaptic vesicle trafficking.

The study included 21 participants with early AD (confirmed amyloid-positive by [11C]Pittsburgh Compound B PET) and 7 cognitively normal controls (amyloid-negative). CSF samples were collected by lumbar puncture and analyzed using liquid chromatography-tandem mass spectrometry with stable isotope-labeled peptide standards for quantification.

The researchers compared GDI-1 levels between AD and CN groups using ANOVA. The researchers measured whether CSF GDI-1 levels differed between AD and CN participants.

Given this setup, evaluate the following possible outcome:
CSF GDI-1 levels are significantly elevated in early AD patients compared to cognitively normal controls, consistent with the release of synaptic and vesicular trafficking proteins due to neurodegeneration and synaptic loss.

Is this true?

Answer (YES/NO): YES